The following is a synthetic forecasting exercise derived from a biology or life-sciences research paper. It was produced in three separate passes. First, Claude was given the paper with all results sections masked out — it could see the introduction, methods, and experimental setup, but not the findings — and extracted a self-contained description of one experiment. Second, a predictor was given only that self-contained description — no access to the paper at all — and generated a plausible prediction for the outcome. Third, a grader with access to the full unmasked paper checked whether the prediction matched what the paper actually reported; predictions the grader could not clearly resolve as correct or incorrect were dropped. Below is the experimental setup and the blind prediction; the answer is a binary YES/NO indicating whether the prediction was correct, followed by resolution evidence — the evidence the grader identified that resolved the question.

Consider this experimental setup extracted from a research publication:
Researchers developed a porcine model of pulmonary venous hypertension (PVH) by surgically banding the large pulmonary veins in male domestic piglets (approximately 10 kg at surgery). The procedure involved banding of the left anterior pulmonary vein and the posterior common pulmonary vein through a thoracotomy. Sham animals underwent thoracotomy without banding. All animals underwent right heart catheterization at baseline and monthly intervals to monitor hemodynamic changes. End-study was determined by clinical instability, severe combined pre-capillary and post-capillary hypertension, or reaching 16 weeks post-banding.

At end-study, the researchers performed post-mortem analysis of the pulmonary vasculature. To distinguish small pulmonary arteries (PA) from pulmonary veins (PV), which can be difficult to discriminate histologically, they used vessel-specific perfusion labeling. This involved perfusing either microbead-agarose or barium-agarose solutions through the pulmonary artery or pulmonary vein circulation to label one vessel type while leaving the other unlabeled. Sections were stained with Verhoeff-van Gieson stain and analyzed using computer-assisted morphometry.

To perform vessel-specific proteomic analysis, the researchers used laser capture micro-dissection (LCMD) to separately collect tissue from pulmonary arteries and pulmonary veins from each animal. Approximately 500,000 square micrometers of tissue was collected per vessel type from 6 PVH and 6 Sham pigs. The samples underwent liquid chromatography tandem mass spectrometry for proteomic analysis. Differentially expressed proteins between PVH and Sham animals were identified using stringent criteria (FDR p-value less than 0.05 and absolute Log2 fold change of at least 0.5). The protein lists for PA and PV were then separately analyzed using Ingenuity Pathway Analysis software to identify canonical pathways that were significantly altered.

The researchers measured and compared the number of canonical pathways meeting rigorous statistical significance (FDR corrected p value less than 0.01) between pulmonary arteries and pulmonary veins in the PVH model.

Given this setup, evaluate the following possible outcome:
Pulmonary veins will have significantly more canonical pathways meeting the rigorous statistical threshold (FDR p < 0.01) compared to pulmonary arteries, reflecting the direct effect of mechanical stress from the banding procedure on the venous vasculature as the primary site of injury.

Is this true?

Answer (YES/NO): YES